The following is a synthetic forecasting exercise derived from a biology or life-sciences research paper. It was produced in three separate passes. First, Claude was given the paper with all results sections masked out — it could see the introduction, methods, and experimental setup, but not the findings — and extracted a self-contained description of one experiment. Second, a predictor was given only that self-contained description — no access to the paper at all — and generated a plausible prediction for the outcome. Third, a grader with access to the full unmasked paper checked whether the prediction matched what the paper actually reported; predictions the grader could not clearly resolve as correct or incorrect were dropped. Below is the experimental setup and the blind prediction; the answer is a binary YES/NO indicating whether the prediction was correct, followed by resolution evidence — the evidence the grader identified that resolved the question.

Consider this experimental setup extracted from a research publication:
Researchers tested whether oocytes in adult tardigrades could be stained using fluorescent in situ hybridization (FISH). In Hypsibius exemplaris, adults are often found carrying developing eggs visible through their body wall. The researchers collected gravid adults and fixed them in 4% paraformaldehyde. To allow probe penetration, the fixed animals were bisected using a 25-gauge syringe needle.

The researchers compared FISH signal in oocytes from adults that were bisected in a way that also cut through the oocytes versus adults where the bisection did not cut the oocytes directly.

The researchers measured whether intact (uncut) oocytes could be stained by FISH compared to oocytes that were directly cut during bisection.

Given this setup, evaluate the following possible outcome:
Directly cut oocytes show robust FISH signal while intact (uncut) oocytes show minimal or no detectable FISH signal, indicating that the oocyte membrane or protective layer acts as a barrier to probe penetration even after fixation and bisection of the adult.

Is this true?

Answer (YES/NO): YES